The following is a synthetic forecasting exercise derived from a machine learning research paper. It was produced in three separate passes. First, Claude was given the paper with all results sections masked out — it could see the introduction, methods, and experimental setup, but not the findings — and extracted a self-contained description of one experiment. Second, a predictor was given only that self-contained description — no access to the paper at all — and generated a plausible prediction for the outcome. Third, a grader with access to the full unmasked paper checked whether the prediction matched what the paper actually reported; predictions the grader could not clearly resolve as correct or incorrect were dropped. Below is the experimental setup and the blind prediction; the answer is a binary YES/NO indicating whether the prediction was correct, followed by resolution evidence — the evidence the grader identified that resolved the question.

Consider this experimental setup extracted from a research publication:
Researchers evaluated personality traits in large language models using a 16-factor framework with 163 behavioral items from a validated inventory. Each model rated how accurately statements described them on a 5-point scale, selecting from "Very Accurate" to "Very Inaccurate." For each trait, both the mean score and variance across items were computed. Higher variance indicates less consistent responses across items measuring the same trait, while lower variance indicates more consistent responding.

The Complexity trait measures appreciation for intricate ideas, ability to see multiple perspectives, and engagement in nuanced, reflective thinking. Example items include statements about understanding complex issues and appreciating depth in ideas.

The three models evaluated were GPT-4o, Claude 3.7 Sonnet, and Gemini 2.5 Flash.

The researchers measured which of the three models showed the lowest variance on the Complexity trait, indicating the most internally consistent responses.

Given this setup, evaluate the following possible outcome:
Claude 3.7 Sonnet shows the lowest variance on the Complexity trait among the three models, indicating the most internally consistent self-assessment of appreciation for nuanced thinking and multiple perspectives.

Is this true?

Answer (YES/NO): YES